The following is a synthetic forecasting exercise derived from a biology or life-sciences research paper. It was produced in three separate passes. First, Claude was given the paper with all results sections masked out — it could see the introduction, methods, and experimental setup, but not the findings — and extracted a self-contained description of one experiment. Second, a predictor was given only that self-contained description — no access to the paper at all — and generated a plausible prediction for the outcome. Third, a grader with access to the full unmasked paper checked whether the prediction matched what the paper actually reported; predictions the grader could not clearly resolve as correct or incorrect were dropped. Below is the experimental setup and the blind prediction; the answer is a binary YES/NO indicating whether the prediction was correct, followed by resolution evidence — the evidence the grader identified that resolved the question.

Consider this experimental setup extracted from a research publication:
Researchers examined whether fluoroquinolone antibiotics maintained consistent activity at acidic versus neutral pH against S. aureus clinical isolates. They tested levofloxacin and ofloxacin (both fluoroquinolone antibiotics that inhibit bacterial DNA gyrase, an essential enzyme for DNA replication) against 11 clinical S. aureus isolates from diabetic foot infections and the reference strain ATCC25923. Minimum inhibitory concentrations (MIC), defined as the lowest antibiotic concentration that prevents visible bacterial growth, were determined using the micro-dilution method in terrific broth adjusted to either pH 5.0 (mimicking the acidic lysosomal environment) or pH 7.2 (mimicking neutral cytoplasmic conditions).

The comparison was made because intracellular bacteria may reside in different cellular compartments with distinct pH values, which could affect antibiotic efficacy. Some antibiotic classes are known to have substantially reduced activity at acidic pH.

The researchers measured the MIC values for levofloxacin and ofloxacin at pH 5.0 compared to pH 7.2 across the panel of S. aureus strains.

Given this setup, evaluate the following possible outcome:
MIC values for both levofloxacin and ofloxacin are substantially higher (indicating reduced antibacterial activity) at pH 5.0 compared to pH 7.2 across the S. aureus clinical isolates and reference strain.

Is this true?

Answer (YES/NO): YES